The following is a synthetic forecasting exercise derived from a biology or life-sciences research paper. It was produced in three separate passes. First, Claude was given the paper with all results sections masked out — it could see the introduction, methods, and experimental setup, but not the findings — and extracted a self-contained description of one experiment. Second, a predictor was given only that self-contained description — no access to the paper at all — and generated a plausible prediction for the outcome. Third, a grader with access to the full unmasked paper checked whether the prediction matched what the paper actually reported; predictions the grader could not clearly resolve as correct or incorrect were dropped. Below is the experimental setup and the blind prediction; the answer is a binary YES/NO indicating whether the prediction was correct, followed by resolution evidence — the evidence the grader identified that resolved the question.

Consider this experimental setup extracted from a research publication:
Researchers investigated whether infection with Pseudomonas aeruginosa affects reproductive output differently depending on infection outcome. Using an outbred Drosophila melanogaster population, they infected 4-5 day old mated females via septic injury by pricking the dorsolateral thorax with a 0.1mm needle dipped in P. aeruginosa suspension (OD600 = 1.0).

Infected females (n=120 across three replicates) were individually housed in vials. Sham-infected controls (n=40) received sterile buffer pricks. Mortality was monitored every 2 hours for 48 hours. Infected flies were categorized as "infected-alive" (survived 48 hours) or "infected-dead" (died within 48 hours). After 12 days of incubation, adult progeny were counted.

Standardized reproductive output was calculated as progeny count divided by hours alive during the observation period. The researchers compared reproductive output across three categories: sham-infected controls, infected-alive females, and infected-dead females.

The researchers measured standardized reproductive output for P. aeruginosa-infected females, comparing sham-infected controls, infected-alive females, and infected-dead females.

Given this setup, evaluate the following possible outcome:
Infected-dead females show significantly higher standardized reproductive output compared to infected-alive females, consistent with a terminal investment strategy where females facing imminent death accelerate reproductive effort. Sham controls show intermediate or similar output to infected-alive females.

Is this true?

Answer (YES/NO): NO